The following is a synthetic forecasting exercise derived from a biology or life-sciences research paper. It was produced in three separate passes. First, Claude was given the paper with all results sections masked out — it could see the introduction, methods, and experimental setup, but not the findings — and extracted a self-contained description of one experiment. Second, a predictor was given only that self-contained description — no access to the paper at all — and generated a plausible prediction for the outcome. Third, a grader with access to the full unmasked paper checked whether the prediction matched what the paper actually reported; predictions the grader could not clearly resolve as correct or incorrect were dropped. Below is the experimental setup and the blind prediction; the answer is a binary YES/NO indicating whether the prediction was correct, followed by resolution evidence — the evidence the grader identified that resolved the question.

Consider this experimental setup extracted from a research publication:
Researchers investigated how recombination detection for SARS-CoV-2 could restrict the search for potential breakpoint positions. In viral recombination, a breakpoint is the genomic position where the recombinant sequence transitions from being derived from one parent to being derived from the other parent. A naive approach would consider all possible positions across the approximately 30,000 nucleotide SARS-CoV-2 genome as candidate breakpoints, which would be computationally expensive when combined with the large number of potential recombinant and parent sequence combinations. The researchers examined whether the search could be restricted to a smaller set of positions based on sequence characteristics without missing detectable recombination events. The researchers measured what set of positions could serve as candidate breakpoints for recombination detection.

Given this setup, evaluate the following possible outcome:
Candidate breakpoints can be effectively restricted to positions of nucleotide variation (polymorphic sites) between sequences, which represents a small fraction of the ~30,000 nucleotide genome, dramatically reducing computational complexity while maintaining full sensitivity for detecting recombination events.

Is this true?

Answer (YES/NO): YES